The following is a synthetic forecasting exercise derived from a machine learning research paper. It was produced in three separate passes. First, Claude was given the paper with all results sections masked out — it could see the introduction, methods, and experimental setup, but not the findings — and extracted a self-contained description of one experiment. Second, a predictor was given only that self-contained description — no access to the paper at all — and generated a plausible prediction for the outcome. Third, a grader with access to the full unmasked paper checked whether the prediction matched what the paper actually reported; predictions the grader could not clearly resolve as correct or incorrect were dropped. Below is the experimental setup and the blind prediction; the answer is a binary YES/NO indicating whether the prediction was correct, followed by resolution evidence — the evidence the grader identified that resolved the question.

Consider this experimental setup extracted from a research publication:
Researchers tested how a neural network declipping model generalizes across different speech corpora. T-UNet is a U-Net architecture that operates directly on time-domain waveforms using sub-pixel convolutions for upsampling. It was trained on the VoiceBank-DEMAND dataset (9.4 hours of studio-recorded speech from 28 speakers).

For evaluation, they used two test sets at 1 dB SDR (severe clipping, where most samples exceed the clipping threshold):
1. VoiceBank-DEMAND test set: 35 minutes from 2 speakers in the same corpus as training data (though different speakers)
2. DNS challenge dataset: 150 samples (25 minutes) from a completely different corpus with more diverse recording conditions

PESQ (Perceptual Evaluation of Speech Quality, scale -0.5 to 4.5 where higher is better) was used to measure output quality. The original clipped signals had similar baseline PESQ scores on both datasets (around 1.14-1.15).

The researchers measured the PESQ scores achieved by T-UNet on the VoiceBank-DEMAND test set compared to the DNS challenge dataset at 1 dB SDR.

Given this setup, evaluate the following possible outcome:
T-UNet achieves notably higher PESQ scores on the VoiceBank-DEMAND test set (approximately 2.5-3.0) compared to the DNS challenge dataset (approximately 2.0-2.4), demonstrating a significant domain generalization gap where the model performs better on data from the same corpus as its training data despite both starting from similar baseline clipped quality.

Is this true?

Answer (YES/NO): YES